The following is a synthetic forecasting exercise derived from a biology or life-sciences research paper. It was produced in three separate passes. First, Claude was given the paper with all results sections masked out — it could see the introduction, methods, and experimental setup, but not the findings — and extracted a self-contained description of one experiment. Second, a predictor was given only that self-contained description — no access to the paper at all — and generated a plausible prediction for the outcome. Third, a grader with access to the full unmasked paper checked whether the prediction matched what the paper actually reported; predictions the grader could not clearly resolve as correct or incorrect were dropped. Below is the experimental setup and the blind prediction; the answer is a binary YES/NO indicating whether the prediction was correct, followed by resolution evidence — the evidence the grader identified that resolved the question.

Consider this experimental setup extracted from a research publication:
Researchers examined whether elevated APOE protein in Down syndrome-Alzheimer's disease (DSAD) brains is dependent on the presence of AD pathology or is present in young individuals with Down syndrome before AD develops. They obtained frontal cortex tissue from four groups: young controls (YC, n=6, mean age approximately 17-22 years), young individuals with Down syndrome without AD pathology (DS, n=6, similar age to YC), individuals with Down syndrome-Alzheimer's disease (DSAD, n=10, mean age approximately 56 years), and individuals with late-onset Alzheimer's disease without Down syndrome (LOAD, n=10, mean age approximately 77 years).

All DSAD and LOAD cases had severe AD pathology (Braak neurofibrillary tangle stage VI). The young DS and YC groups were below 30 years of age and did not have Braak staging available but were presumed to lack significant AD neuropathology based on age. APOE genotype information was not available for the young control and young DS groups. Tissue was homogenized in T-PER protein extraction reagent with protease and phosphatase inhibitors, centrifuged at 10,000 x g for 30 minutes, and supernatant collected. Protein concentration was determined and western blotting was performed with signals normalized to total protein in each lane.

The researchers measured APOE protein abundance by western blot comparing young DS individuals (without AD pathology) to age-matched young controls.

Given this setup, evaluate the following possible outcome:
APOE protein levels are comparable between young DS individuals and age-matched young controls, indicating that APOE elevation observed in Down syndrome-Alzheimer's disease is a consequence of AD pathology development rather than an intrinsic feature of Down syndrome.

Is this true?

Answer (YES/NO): NO